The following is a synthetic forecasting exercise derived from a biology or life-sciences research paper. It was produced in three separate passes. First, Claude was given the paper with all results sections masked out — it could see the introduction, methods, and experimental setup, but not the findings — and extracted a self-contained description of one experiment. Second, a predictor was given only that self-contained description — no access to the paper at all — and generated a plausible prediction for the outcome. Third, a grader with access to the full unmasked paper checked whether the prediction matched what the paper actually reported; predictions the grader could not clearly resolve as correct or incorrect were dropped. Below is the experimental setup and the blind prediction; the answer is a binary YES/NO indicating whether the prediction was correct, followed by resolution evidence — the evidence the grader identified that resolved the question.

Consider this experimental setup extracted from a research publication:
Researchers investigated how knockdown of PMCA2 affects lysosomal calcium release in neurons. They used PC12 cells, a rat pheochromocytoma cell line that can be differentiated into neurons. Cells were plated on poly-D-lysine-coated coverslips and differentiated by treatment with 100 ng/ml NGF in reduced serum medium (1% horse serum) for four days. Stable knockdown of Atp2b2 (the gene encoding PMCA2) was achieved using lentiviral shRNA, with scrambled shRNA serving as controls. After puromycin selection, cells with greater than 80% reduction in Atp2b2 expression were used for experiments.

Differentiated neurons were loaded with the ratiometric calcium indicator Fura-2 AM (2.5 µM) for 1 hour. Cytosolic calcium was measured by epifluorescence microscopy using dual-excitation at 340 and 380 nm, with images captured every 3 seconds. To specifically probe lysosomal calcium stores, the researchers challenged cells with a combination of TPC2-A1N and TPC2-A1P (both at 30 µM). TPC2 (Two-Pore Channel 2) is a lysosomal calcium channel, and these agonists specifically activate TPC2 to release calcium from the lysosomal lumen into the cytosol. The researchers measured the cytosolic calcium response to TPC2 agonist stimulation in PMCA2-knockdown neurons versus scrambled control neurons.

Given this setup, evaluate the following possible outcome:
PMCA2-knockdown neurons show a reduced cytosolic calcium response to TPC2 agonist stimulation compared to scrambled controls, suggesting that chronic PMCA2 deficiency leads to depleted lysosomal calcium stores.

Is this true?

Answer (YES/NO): YES